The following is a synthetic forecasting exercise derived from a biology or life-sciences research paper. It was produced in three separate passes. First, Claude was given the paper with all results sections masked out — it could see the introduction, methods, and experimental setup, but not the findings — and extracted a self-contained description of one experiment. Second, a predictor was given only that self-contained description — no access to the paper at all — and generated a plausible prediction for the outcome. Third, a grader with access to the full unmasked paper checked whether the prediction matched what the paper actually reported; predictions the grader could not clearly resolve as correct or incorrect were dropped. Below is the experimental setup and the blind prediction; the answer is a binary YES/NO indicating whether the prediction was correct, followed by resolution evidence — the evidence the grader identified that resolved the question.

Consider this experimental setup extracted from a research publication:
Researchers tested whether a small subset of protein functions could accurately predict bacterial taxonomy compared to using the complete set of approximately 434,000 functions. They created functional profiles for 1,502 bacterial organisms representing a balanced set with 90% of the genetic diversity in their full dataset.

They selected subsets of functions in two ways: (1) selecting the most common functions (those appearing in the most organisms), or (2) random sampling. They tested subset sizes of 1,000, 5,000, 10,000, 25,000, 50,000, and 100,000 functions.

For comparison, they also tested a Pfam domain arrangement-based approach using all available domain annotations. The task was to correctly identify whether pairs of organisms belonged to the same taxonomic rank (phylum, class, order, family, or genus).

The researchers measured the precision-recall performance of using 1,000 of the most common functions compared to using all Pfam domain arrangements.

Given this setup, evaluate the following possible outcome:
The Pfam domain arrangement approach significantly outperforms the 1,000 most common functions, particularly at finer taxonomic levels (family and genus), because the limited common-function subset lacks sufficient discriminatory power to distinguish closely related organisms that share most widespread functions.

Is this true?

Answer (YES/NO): NO